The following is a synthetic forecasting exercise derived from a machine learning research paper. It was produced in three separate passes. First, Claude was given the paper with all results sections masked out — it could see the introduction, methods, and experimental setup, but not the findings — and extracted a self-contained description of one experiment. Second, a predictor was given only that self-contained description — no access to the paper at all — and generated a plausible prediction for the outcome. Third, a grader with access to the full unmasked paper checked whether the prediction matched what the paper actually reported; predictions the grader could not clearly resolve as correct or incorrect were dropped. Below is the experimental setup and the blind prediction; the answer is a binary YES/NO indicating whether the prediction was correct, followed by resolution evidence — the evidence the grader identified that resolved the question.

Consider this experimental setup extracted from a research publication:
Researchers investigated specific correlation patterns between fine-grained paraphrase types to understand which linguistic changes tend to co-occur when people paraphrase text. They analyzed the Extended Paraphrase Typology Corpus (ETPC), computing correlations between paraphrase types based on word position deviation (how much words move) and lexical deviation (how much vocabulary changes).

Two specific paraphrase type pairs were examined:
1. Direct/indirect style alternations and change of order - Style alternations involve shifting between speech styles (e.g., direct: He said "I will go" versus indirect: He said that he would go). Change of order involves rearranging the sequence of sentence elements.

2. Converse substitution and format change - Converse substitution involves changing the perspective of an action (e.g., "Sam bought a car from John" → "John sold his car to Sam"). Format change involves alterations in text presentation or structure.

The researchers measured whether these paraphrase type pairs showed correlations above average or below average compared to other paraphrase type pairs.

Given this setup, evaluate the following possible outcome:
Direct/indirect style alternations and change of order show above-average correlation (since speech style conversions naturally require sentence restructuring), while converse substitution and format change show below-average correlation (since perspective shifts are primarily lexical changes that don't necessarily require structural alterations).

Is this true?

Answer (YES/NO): YES